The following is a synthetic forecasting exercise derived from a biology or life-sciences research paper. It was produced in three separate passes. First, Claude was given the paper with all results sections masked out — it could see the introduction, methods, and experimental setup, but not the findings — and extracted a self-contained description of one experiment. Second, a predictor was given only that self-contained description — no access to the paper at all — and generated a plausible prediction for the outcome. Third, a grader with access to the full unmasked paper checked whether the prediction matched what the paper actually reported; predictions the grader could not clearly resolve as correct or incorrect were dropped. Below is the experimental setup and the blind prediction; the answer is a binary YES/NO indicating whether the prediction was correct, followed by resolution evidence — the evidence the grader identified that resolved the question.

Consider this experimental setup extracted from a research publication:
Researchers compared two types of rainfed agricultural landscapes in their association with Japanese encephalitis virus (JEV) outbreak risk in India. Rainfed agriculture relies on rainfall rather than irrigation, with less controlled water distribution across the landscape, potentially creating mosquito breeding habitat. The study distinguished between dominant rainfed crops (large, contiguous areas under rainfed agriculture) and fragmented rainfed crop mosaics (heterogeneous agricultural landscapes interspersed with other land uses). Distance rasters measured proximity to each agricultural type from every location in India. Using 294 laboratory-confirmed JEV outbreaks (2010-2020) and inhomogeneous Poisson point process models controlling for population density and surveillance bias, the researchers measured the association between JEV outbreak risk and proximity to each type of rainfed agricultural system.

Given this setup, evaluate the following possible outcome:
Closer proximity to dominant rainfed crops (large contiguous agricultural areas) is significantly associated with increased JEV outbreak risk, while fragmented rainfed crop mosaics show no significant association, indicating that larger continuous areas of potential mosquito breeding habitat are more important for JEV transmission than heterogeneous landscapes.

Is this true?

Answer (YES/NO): NO